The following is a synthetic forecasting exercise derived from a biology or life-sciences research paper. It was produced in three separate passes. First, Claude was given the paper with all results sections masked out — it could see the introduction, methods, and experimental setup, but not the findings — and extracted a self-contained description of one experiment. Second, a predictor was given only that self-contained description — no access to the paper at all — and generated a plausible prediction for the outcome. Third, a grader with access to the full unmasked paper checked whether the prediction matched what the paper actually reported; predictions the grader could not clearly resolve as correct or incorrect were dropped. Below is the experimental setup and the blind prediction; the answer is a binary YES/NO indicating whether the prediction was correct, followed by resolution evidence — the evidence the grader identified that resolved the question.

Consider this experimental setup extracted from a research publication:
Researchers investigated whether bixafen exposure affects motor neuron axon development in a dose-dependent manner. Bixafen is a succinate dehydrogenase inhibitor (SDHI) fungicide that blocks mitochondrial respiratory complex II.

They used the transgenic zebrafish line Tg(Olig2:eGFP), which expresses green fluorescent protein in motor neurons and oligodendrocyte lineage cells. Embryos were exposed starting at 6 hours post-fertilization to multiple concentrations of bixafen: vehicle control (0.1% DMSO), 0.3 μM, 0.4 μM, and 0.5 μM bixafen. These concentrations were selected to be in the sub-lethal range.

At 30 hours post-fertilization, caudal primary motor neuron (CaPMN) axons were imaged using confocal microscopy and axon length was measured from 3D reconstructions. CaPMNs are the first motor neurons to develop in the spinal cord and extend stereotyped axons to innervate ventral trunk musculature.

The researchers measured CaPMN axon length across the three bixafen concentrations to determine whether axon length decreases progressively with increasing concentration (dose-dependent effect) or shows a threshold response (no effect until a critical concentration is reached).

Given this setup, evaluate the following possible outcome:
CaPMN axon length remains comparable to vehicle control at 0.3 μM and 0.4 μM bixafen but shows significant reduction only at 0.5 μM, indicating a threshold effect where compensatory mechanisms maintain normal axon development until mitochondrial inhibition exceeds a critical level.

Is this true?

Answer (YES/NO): NO